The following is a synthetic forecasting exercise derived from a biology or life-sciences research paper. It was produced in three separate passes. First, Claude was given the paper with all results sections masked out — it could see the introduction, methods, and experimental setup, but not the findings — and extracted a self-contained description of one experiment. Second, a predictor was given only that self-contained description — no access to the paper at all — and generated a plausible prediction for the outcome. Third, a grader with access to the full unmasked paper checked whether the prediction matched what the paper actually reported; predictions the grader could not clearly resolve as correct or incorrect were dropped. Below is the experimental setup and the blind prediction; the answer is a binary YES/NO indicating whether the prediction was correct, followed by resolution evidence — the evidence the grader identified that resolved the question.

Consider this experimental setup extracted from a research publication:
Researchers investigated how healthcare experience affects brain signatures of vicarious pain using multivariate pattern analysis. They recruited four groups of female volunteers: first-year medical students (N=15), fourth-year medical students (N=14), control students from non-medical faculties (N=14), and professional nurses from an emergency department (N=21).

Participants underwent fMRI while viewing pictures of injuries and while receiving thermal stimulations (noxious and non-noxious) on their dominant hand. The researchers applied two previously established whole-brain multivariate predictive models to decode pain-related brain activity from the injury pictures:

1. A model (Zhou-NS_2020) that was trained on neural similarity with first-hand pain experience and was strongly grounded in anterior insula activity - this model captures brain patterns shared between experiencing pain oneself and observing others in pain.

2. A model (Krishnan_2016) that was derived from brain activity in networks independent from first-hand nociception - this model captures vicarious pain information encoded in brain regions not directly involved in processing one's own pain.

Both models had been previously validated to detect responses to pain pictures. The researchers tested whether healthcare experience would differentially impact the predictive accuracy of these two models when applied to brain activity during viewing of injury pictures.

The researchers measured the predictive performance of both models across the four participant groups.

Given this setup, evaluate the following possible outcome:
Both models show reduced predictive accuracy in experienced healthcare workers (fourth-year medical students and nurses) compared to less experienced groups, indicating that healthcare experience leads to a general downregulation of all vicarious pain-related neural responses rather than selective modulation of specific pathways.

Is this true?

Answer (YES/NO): NO